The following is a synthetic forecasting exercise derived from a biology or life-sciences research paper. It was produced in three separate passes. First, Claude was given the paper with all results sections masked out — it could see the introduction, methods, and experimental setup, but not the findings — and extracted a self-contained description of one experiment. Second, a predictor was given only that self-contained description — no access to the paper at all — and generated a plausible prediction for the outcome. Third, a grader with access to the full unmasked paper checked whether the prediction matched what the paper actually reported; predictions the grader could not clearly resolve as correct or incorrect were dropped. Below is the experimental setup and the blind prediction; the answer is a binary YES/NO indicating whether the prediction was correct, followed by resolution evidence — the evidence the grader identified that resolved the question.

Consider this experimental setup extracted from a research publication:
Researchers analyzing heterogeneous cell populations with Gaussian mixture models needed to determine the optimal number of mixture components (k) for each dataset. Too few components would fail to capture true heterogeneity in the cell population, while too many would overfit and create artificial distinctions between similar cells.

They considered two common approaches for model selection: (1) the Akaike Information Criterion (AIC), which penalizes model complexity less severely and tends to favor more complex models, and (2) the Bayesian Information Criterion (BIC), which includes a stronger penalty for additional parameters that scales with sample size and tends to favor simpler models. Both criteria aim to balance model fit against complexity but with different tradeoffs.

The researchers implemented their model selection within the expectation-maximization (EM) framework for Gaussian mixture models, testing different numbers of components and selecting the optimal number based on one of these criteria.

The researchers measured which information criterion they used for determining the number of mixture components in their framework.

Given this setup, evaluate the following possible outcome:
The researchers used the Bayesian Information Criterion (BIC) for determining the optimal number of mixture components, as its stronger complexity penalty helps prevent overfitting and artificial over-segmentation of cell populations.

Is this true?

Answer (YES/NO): YES